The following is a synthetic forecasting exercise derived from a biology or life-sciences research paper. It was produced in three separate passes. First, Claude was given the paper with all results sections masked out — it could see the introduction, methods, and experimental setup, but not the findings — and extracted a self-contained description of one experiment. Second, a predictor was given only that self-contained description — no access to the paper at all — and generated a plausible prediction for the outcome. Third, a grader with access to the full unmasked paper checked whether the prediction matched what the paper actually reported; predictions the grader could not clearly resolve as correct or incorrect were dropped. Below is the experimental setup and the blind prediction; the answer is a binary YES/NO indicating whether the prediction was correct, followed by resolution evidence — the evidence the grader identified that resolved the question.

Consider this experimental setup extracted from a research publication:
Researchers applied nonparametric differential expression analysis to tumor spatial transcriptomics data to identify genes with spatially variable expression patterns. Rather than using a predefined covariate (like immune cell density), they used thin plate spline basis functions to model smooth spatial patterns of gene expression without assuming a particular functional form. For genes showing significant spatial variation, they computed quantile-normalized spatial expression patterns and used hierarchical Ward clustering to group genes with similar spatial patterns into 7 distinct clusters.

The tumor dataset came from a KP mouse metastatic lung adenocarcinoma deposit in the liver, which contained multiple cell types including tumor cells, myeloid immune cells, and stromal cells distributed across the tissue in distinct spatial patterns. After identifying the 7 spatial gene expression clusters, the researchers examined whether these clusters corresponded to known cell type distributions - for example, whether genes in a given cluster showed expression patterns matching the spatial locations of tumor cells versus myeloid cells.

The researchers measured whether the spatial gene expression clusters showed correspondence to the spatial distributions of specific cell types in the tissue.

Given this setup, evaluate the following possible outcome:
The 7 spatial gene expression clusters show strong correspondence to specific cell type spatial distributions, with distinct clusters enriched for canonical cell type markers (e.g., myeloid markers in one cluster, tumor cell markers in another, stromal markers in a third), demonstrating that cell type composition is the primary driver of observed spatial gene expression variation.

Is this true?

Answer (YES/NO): NO